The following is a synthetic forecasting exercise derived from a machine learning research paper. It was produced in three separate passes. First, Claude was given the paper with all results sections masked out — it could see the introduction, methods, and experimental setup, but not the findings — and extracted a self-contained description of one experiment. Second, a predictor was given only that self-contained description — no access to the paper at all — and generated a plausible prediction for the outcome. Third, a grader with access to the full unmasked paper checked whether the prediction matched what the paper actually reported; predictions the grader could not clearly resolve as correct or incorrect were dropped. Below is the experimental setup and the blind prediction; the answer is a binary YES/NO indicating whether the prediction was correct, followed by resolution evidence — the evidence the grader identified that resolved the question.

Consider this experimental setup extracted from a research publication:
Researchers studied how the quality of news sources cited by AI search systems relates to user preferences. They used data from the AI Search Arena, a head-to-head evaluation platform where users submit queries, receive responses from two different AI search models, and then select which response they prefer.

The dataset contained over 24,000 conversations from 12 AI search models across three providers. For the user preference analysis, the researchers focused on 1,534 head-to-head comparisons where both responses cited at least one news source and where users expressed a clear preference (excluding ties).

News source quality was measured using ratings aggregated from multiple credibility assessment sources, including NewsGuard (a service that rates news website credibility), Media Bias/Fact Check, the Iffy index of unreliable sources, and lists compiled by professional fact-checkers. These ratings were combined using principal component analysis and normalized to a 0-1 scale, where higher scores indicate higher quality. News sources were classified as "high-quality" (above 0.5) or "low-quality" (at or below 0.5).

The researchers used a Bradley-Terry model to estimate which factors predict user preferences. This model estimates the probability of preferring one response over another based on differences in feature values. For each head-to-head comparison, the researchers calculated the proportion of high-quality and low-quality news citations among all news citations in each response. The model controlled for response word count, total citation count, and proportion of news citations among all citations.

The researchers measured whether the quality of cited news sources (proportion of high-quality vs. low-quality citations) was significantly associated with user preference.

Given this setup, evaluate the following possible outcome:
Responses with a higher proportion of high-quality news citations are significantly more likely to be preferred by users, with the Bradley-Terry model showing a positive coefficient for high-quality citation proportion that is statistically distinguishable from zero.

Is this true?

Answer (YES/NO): NO